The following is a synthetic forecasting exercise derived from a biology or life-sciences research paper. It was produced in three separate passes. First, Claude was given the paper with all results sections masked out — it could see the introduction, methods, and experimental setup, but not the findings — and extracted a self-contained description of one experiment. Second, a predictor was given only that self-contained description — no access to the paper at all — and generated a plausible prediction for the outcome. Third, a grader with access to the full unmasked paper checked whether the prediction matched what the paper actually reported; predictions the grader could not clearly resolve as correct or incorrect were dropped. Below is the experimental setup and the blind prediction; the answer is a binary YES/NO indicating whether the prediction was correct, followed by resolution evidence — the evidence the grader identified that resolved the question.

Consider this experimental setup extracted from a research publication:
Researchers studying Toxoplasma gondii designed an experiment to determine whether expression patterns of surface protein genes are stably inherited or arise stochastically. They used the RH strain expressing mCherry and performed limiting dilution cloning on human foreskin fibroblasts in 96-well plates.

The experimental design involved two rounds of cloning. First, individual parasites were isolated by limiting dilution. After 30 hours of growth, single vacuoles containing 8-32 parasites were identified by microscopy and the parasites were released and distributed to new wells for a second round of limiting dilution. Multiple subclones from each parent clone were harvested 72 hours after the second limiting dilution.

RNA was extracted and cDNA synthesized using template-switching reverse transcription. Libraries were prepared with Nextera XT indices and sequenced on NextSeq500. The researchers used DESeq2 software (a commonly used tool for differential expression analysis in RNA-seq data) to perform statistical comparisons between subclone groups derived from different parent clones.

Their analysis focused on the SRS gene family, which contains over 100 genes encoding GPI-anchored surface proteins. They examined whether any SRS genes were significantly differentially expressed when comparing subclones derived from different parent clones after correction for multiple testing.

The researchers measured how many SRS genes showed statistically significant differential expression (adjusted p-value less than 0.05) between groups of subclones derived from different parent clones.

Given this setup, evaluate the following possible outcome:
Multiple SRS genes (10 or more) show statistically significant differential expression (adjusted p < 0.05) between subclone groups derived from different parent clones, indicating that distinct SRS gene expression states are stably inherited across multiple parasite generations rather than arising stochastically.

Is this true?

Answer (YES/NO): NO